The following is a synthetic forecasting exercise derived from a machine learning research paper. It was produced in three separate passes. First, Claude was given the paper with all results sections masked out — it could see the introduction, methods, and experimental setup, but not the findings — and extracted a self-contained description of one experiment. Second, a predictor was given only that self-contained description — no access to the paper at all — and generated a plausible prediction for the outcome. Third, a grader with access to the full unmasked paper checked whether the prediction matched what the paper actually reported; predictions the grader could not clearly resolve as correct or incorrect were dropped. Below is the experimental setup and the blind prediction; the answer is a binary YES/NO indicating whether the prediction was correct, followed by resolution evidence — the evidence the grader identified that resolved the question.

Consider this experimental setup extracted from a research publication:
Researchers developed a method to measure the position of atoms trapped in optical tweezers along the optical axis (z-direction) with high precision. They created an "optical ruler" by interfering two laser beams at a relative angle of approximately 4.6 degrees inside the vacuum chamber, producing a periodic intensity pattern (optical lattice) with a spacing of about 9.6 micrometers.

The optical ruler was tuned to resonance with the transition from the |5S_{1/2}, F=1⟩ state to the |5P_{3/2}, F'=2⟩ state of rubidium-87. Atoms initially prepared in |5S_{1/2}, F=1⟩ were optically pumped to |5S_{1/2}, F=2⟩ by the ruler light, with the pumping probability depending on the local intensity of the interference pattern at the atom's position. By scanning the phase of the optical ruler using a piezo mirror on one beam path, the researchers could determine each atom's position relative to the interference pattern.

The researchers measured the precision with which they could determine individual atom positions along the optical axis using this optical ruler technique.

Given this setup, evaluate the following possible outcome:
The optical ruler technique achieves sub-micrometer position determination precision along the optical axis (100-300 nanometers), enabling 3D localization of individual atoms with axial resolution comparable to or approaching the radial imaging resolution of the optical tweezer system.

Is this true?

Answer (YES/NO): NO